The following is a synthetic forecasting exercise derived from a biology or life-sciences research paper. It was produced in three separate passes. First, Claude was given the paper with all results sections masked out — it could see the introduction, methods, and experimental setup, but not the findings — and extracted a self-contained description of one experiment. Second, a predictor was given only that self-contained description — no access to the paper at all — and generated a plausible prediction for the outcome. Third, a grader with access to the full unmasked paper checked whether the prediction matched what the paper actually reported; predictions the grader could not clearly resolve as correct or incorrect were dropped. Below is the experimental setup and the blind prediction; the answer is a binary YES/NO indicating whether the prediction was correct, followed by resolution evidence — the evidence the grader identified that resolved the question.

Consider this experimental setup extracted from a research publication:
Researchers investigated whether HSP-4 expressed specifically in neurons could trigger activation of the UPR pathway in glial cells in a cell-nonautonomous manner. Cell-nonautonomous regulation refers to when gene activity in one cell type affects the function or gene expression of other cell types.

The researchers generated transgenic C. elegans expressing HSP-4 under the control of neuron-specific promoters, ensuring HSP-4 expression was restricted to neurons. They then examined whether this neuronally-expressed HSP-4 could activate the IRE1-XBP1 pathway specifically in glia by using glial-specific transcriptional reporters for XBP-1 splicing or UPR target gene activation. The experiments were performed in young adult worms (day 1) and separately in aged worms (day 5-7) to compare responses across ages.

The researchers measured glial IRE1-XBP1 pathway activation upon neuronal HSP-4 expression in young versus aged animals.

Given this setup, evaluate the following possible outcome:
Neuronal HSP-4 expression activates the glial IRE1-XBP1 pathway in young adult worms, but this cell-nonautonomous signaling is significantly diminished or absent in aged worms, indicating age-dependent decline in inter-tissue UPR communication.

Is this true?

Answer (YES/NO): NO